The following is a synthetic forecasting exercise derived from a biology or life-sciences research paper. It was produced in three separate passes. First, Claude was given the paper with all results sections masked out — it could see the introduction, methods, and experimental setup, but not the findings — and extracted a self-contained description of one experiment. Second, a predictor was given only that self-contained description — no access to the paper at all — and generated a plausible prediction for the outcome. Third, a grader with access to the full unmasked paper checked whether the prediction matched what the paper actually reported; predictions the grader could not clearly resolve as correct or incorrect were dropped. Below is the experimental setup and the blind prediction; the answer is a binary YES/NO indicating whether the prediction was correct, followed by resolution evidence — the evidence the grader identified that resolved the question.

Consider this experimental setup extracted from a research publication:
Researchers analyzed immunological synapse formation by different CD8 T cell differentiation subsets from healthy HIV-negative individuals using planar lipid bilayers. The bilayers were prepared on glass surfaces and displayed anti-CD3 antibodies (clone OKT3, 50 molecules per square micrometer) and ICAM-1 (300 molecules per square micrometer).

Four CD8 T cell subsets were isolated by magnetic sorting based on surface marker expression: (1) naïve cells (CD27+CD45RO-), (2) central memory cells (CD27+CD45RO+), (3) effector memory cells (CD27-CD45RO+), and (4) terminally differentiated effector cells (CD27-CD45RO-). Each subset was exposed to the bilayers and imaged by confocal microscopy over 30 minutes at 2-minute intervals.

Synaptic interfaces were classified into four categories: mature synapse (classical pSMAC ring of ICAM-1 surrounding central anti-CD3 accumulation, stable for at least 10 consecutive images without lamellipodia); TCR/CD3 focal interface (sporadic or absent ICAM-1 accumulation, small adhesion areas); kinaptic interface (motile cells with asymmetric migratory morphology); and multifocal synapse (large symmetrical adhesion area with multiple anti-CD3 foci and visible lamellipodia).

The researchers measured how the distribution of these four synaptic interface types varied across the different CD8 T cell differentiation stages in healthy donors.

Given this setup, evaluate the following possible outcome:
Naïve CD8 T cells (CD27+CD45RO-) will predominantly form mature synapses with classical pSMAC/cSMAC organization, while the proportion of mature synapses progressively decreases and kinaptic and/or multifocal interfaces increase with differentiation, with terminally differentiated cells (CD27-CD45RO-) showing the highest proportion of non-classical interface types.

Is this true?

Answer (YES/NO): NO